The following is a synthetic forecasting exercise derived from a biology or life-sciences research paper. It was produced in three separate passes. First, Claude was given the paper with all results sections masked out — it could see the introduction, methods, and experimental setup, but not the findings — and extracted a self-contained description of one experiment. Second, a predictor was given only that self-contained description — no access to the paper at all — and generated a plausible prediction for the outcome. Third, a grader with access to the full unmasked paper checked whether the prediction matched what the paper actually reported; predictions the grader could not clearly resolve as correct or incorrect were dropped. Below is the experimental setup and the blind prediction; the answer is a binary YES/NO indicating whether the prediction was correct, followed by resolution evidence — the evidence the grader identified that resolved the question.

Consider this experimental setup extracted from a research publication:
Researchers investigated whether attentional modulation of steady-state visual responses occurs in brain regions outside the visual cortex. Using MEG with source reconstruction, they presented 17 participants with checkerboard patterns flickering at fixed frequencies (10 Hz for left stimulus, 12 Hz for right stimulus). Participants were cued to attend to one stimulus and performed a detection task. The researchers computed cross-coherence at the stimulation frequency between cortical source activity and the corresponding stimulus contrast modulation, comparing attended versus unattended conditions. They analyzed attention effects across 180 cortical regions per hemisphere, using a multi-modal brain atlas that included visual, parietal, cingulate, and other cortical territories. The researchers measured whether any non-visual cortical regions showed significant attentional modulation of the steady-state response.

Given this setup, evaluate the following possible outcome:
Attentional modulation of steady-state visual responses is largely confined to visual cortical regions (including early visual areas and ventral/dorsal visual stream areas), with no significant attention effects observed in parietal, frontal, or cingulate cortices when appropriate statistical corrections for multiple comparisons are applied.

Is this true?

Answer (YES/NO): NO